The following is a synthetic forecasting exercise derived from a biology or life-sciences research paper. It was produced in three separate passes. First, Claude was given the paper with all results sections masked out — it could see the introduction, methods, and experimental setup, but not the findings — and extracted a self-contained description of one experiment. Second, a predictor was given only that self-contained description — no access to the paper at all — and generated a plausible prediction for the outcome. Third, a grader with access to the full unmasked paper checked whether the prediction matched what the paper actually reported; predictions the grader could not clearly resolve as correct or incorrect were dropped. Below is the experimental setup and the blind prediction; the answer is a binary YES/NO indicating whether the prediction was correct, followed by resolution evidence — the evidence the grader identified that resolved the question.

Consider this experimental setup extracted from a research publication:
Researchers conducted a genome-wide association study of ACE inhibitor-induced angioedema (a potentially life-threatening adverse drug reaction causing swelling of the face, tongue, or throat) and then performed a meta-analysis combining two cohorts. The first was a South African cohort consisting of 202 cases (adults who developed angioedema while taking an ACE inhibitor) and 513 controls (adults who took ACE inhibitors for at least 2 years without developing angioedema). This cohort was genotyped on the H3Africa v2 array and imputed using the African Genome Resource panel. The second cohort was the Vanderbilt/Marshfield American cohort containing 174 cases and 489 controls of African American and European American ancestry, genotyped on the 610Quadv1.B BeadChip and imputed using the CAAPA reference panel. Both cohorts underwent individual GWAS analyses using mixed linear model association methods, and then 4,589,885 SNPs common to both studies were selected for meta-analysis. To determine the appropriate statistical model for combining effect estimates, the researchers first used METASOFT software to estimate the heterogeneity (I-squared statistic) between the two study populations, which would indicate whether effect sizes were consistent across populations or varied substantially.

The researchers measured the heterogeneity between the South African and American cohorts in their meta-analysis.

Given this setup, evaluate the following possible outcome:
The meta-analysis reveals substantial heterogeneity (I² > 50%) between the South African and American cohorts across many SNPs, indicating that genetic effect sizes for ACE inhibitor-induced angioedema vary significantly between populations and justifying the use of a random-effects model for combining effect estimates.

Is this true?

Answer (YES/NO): NO